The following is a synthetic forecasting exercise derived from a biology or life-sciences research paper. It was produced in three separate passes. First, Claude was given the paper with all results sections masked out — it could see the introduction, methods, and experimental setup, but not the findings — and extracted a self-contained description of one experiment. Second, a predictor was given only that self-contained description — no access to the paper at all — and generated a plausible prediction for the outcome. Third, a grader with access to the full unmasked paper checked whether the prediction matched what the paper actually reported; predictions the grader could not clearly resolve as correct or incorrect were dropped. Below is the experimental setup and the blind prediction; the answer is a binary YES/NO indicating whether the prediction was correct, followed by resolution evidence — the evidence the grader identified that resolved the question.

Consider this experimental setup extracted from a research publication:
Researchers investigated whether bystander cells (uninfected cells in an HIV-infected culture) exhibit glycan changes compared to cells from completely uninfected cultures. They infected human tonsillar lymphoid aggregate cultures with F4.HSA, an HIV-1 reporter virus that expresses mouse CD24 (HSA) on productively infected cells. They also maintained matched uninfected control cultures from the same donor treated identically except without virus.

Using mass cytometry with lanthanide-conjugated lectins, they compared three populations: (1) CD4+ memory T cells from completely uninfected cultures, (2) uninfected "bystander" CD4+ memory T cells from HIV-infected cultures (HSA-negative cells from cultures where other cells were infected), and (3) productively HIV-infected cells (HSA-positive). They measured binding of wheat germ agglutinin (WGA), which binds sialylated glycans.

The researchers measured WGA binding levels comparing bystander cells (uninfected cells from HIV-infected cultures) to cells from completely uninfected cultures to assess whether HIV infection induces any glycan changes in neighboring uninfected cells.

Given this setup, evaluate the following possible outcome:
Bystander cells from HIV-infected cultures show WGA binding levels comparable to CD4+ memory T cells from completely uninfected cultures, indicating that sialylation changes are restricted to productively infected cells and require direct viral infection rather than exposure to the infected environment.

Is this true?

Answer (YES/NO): NO